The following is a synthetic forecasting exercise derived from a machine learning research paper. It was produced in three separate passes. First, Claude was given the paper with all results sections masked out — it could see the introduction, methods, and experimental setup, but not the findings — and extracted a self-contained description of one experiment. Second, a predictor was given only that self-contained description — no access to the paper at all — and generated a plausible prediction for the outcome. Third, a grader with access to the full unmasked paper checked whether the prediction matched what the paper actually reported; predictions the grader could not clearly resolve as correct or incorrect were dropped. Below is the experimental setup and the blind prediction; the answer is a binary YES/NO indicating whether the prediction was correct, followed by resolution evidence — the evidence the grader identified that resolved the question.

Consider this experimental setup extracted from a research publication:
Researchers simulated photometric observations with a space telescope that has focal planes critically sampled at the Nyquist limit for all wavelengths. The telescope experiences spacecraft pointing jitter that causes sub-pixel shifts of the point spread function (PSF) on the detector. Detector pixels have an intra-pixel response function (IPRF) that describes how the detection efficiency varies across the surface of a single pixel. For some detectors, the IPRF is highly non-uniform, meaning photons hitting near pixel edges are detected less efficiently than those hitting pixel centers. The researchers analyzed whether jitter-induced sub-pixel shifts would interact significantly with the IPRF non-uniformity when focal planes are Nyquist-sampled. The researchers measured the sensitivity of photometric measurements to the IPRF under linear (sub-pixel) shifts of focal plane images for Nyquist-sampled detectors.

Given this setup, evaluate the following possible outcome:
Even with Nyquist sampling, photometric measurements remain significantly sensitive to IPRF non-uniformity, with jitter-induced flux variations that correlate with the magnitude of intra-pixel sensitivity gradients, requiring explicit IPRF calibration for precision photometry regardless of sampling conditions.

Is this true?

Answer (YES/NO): NO